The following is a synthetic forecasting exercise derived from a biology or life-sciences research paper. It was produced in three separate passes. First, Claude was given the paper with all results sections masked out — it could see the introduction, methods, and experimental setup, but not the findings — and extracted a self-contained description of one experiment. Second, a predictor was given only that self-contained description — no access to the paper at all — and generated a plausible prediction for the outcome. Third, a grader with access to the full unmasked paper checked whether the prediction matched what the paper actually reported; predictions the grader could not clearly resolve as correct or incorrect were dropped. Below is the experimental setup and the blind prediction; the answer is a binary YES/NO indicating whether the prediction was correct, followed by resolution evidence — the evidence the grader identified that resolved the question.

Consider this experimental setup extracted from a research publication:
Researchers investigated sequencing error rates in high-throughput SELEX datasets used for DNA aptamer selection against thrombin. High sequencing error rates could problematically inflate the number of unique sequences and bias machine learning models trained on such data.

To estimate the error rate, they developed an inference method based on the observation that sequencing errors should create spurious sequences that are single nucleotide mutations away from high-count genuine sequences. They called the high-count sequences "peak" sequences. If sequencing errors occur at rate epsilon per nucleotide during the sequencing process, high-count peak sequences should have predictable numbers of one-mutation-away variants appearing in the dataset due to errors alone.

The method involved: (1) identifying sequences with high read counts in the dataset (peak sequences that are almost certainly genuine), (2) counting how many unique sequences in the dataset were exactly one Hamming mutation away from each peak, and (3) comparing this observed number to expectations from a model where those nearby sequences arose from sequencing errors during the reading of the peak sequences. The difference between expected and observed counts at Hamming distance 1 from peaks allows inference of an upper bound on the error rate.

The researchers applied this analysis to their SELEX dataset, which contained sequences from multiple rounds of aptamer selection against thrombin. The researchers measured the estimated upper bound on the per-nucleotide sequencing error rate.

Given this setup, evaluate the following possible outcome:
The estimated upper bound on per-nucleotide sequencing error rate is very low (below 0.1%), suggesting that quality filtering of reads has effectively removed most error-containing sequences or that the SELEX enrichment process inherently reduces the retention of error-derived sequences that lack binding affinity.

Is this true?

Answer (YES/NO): YES